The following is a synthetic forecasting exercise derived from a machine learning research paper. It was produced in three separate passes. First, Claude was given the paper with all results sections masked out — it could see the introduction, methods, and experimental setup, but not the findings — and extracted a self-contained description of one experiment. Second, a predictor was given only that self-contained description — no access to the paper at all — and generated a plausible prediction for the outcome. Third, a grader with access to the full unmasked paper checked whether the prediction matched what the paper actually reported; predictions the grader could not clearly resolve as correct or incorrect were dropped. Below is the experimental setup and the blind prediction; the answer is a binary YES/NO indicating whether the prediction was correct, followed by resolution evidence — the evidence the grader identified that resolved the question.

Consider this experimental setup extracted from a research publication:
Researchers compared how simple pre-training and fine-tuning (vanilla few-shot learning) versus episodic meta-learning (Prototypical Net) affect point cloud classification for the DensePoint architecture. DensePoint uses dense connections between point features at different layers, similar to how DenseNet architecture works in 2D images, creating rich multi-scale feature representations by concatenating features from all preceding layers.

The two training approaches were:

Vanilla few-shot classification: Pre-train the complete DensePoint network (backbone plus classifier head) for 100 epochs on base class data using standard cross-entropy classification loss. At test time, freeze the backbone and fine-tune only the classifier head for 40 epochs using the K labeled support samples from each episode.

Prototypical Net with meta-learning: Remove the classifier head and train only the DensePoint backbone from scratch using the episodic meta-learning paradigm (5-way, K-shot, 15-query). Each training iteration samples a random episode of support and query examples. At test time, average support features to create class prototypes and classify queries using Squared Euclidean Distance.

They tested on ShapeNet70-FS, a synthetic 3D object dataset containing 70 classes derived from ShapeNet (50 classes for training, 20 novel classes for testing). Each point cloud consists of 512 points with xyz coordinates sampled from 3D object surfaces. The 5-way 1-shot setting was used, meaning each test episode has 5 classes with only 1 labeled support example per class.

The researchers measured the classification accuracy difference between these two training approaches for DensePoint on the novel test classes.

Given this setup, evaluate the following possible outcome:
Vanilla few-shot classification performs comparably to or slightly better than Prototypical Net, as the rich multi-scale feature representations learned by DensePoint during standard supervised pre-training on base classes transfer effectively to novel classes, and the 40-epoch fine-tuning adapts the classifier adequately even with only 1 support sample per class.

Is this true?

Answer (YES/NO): NO